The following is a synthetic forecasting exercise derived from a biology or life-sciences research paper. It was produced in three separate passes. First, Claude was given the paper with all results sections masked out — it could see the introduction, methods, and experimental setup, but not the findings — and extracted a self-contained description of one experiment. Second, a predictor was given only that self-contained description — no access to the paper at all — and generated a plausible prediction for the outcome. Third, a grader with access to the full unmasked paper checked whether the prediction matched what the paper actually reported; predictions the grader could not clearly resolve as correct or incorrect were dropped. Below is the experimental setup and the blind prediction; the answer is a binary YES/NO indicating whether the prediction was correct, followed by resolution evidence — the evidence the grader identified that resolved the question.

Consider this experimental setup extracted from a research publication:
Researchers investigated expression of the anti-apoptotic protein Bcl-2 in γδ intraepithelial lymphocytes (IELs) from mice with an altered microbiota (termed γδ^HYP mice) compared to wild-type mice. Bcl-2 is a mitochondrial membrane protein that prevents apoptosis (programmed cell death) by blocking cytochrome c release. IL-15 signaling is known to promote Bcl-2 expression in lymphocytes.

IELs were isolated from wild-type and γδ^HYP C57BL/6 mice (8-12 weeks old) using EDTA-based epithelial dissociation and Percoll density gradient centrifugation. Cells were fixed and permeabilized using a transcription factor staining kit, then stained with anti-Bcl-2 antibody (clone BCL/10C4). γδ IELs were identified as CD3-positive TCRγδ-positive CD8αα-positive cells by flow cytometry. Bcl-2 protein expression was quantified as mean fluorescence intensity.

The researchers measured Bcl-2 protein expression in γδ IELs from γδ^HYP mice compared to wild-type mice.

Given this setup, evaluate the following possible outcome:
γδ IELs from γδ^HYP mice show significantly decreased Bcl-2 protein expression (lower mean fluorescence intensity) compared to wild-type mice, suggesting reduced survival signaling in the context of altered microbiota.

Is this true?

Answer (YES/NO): NO